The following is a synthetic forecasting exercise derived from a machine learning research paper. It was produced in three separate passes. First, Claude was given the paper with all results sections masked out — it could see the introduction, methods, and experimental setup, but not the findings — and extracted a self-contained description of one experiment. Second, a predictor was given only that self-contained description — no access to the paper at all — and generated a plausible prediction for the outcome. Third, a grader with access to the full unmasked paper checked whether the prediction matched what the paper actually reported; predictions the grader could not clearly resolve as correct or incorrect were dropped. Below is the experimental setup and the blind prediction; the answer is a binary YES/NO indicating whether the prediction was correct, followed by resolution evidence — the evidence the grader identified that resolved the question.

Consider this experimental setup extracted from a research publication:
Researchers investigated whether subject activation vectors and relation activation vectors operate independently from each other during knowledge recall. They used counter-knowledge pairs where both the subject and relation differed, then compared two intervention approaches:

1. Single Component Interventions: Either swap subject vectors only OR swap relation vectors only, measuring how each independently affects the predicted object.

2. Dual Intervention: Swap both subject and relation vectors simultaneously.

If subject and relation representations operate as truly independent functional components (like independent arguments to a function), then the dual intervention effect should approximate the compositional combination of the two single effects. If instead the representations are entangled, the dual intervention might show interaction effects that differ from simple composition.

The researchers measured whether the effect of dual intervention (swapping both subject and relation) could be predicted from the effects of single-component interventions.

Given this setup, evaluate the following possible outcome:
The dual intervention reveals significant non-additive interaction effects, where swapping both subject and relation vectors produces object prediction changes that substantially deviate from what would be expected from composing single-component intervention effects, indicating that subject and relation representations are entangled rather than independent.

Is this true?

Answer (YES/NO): NO